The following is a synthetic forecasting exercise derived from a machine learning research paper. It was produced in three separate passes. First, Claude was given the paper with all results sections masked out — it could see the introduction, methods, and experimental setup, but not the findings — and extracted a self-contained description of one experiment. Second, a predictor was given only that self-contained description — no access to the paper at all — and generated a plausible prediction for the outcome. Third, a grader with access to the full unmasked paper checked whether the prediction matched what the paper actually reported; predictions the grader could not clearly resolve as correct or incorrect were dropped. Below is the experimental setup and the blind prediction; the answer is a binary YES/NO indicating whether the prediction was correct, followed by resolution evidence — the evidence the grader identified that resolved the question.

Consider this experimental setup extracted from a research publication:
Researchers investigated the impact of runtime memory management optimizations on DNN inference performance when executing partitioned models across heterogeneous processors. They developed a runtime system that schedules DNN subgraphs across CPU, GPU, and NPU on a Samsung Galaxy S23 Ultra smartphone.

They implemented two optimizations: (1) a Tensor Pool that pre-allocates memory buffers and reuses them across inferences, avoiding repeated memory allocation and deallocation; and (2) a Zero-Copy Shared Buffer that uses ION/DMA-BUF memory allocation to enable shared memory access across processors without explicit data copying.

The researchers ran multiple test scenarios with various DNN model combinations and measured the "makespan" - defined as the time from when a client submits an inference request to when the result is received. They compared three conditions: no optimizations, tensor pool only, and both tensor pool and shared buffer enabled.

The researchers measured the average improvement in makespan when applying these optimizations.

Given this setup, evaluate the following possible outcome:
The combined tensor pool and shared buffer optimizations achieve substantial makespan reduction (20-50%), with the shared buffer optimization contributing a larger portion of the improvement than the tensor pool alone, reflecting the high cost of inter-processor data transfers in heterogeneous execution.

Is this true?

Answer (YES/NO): NO